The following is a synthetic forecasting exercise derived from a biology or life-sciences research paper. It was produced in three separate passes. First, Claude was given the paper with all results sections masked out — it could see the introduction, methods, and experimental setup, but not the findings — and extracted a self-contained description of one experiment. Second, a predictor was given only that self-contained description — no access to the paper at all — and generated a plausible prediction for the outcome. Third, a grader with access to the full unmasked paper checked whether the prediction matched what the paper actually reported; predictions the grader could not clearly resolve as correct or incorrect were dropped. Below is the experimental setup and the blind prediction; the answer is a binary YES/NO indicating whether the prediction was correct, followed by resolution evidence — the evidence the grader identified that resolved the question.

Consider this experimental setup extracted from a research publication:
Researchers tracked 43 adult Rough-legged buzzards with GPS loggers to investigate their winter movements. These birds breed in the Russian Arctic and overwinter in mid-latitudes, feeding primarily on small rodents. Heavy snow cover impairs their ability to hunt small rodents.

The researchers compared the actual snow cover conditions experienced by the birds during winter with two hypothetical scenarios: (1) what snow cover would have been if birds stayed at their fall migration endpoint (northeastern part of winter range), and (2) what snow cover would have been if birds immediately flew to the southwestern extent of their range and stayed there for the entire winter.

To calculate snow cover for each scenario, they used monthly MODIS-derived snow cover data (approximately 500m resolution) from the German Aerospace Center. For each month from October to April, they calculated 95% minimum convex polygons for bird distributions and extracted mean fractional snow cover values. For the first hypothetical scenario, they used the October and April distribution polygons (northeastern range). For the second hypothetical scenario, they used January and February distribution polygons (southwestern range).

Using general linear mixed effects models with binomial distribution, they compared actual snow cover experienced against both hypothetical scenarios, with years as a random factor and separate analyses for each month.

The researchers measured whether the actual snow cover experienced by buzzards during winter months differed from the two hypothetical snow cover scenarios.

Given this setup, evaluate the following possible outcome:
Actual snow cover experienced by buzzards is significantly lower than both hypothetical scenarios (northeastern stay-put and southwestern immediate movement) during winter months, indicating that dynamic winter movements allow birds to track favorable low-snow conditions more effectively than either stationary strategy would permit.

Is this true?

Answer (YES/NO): NO